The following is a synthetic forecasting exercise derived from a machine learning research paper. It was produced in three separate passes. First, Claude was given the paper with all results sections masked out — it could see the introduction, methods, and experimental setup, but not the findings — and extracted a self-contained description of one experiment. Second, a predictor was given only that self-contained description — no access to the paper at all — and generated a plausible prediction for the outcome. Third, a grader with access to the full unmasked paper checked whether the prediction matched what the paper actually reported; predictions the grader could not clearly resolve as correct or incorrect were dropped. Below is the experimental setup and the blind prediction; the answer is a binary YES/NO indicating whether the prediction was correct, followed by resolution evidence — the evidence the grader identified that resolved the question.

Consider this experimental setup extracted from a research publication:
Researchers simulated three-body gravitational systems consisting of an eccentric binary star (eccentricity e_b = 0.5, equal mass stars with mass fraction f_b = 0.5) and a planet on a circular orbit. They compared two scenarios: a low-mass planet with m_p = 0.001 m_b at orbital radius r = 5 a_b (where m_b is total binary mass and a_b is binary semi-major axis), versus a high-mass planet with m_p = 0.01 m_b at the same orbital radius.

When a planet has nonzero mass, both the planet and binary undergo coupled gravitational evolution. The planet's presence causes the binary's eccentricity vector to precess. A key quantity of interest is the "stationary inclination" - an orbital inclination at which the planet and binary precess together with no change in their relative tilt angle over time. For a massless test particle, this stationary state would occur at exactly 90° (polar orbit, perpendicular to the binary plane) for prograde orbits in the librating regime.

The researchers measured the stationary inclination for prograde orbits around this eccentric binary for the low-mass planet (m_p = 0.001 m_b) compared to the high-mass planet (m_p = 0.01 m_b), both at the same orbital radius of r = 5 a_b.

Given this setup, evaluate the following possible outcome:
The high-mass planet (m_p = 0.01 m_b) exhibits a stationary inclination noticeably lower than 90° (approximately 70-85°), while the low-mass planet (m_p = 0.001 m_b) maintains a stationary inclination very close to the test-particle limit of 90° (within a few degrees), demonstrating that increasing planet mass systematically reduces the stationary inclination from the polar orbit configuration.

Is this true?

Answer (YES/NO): YES